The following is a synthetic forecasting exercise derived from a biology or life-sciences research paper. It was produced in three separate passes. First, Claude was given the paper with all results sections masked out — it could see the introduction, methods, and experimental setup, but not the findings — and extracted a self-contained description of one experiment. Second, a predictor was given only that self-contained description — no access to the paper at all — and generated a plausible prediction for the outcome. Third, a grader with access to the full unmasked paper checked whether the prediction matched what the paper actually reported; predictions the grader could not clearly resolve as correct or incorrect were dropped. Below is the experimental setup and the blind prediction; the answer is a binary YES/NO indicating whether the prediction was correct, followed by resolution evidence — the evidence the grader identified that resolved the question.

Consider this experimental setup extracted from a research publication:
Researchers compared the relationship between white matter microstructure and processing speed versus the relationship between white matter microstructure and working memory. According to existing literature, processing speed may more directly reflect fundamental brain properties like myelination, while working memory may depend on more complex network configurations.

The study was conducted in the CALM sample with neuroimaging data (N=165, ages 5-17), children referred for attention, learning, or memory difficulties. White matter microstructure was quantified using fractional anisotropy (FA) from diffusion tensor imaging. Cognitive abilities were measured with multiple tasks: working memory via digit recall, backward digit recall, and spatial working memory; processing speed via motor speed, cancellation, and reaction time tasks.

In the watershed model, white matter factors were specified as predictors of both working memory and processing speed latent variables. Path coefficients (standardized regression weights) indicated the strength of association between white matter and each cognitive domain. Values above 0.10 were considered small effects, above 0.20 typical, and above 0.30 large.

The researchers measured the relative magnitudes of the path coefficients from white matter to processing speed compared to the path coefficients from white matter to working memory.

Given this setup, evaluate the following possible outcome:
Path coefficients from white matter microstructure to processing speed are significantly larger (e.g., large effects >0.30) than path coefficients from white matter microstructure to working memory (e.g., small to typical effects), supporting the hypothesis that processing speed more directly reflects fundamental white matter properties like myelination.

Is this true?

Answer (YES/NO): NO